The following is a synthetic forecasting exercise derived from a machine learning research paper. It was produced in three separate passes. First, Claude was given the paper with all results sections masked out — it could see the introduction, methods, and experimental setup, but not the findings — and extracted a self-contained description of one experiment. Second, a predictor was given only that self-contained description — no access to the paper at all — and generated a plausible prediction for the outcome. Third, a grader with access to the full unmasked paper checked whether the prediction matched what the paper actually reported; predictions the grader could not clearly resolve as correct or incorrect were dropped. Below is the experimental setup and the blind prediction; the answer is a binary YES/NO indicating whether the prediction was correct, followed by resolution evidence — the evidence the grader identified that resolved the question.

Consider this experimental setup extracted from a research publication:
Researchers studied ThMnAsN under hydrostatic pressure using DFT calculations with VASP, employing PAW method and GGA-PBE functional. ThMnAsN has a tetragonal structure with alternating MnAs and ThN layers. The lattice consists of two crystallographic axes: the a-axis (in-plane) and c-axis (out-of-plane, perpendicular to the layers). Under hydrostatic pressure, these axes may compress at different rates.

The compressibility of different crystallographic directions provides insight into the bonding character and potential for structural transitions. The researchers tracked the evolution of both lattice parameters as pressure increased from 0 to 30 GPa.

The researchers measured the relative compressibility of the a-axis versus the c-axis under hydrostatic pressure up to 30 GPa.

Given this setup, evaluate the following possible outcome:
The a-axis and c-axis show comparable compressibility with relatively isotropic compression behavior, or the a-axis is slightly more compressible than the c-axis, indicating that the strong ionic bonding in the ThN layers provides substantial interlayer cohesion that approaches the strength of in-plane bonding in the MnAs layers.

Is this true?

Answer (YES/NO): NO